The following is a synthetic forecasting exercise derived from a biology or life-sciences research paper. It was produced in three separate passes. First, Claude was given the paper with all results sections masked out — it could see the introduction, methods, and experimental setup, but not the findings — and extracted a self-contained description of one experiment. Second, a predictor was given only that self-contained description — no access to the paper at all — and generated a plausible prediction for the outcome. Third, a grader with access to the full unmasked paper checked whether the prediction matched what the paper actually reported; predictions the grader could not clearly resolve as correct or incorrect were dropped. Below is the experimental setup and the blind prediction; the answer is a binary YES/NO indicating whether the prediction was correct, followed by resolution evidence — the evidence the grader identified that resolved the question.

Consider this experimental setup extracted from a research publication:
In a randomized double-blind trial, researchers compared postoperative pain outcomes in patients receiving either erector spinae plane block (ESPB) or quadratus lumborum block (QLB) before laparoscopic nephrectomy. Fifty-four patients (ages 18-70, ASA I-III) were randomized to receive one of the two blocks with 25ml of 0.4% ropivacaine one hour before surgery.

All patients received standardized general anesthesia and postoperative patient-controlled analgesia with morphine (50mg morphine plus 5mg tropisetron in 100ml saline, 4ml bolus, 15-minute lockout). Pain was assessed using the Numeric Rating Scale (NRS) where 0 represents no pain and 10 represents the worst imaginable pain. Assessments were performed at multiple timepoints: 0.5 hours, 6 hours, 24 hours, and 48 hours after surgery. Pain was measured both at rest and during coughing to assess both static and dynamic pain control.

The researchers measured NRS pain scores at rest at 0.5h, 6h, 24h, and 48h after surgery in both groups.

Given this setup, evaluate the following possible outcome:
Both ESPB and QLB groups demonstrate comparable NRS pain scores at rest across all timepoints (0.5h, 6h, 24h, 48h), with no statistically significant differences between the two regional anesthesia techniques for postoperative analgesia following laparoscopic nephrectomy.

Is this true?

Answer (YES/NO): NO